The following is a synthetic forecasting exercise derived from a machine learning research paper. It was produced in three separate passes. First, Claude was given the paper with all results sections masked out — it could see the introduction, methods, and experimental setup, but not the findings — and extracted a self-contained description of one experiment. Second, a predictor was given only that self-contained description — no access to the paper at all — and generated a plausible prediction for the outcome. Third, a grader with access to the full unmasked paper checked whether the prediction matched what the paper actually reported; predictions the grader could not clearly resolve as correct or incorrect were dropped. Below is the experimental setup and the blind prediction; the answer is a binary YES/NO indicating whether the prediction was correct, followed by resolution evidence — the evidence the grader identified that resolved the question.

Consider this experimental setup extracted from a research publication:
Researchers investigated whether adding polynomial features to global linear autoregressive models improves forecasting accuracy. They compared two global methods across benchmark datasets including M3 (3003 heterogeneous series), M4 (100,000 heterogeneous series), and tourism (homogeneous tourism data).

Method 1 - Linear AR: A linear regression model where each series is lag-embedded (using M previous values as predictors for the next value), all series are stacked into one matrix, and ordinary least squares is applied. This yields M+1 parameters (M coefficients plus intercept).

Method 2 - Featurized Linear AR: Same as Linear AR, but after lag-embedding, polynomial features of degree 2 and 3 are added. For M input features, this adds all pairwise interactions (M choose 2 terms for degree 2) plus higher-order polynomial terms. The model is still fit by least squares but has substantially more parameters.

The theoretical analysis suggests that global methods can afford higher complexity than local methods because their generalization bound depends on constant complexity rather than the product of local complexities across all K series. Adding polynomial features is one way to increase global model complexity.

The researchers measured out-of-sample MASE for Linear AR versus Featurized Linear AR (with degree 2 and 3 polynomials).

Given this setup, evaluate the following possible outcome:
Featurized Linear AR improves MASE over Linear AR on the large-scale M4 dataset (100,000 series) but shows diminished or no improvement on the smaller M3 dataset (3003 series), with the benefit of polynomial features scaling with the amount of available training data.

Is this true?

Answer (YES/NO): NO